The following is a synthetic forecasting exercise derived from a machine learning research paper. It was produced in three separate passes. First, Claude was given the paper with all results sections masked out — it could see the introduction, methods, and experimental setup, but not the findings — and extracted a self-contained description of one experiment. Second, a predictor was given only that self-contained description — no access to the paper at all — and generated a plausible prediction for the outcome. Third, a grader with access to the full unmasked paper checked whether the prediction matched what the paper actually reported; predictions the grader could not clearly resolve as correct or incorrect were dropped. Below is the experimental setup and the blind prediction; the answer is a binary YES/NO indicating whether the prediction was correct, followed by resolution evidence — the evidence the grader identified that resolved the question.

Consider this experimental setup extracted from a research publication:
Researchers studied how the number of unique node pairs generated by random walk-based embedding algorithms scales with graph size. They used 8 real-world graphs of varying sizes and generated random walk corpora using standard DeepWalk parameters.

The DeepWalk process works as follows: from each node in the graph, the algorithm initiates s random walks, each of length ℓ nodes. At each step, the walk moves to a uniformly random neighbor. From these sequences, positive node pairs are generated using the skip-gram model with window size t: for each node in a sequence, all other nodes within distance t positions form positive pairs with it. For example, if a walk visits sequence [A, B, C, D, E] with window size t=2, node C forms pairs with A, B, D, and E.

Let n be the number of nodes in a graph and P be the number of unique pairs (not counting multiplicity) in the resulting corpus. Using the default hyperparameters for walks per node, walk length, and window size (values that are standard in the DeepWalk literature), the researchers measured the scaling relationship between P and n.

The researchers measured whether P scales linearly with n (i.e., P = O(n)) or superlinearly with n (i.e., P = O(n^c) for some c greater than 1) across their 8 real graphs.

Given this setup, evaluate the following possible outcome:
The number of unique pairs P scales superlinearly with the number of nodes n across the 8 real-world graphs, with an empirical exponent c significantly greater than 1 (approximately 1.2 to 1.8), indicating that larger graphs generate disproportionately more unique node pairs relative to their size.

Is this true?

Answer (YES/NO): NO